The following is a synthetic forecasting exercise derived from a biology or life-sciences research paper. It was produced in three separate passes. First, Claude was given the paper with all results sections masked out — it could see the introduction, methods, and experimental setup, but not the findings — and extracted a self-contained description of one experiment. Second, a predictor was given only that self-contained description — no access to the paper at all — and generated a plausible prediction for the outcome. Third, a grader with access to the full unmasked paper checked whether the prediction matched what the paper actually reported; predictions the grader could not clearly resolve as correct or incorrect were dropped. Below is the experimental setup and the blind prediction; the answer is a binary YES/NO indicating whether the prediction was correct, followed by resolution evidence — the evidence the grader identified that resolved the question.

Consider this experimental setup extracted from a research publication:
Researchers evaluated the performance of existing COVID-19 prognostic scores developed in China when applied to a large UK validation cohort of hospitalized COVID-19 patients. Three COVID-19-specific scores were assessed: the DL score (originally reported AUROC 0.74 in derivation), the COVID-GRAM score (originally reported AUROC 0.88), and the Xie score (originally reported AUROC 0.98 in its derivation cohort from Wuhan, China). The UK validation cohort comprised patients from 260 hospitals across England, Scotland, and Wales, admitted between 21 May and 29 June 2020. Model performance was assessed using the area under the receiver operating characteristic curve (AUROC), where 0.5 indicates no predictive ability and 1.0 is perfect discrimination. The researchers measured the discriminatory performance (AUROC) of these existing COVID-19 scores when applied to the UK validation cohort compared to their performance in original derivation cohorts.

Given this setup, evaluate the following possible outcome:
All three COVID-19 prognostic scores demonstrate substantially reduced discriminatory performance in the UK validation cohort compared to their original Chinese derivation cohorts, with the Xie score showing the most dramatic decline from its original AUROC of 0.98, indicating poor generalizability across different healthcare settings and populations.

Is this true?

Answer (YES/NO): YES